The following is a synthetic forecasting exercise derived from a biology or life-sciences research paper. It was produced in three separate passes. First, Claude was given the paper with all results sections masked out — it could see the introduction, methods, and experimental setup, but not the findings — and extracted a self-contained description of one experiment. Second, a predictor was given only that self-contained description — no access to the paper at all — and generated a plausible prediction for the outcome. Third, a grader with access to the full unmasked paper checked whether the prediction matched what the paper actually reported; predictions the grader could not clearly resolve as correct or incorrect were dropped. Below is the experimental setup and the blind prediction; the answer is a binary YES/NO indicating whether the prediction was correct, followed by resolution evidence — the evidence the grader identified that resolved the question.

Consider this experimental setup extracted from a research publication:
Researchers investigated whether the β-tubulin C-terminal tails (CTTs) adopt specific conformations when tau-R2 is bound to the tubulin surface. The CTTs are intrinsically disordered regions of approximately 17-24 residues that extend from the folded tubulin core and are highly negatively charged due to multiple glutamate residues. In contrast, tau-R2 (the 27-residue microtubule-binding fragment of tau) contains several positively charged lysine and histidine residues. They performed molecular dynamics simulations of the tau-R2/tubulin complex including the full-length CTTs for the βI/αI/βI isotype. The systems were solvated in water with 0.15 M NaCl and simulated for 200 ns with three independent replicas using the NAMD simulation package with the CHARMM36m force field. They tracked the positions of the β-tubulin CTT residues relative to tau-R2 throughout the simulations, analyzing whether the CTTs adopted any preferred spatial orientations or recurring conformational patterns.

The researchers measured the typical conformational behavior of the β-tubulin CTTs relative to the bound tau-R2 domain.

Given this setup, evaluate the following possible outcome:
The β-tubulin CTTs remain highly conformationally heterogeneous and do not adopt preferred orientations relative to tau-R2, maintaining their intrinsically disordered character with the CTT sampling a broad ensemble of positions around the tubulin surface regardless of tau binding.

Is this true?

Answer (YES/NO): NO